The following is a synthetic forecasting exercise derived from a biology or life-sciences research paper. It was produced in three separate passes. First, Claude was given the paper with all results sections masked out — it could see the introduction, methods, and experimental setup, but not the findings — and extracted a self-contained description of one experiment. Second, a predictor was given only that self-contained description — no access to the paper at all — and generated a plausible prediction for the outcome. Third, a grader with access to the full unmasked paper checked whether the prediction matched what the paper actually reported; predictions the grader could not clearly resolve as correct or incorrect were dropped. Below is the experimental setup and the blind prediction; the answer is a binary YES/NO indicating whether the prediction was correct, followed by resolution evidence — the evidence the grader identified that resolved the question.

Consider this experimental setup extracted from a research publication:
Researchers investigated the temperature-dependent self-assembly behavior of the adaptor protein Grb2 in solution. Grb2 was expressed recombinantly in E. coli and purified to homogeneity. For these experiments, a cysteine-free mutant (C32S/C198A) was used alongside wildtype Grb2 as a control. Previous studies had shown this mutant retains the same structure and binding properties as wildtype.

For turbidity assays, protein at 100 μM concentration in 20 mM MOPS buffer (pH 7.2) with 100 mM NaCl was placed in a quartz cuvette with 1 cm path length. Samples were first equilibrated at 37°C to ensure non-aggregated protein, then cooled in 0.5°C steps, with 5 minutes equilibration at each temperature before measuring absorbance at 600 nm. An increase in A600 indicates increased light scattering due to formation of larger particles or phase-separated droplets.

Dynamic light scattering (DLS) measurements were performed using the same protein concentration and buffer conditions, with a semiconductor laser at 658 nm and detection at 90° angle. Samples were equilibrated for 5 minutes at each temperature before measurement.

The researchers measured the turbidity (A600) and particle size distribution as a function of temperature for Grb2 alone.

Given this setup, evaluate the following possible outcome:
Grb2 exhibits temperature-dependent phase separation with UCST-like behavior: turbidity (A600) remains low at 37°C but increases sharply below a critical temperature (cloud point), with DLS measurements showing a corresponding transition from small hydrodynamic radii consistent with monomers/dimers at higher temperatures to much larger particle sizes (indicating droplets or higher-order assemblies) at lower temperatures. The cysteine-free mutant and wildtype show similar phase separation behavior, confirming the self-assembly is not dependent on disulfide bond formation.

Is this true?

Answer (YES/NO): YES